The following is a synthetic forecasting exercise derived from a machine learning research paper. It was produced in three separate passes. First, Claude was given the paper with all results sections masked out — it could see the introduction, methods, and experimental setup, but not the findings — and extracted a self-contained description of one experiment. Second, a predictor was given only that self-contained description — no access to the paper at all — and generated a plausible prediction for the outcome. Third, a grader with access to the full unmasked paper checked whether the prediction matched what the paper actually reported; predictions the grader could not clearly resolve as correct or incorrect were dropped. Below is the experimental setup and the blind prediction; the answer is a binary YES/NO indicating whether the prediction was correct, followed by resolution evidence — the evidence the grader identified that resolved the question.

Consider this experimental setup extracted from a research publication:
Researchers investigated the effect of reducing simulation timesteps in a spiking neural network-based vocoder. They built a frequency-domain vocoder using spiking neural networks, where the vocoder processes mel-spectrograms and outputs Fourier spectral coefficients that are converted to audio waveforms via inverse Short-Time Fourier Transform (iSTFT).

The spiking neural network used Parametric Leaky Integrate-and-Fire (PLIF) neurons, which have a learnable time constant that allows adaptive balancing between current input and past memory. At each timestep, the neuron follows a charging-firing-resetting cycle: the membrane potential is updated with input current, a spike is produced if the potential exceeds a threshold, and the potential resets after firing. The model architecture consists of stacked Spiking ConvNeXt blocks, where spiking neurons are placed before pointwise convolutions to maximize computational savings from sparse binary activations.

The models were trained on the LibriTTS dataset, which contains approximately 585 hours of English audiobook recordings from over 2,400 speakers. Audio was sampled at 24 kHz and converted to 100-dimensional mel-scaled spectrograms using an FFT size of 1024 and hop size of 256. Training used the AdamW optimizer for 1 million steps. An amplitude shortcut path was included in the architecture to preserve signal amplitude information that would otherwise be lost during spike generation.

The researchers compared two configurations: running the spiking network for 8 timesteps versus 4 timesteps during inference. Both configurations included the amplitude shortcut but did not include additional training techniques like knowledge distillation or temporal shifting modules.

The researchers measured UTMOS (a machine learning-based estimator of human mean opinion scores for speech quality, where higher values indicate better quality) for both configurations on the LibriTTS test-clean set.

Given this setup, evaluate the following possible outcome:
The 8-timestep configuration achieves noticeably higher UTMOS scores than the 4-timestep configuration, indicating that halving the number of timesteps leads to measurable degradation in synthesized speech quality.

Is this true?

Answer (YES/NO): YES